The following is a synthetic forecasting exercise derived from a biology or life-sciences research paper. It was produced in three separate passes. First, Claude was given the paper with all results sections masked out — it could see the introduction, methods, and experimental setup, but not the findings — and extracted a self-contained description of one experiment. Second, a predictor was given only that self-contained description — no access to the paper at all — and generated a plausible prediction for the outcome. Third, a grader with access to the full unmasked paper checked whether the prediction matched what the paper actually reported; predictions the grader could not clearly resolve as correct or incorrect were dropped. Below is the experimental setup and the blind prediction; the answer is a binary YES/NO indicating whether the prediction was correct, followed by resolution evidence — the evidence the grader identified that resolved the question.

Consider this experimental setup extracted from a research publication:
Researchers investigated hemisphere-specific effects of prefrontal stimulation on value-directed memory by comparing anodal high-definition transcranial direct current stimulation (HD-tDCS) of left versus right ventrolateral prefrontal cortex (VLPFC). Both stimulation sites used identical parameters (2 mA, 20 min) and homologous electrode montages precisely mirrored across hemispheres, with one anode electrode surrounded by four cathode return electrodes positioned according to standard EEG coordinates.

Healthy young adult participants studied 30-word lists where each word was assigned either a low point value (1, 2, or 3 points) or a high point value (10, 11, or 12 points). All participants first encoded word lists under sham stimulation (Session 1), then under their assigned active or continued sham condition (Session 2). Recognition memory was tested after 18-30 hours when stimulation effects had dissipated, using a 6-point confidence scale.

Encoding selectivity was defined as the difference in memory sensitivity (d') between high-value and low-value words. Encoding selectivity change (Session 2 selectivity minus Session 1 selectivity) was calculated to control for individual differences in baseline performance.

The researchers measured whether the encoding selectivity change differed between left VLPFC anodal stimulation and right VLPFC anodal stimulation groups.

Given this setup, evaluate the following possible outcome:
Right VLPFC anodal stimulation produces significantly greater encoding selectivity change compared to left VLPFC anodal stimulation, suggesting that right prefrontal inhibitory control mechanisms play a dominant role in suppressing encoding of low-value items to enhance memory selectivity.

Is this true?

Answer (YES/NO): NO